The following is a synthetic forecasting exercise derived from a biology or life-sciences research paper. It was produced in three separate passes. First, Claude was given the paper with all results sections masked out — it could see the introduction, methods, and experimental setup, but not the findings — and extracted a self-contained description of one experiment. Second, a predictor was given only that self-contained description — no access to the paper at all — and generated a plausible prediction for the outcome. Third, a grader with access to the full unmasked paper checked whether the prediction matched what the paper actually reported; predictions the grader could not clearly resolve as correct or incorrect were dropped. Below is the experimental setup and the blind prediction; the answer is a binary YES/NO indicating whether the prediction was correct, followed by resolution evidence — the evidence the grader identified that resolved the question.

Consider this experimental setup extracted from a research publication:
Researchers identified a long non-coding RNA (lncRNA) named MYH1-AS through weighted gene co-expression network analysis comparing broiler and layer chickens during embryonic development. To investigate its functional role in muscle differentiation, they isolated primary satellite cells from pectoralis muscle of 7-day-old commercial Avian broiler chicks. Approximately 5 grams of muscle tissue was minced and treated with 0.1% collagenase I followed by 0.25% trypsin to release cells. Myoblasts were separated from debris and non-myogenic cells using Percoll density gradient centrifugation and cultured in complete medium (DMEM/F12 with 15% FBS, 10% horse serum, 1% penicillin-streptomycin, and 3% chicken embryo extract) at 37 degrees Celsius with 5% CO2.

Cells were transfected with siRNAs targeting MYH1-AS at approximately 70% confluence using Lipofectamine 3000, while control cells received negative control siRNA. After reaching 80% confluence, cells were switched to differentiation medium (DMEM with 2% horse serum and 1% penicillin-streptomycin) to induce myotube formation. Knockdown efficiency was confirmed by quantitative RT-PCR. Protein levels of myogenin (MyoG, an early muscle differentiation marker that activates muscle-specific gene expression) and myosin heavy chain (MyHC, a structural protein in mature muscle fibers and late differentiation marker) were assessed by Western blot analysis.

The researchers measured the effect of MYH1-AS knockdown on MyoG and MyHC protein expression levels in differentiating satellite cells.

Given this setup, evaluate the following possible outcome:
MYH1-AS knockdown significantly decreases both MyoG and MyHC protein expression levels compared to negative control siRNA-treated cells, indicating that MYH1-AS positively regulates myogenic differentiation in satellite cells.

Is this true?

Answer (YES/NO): YES